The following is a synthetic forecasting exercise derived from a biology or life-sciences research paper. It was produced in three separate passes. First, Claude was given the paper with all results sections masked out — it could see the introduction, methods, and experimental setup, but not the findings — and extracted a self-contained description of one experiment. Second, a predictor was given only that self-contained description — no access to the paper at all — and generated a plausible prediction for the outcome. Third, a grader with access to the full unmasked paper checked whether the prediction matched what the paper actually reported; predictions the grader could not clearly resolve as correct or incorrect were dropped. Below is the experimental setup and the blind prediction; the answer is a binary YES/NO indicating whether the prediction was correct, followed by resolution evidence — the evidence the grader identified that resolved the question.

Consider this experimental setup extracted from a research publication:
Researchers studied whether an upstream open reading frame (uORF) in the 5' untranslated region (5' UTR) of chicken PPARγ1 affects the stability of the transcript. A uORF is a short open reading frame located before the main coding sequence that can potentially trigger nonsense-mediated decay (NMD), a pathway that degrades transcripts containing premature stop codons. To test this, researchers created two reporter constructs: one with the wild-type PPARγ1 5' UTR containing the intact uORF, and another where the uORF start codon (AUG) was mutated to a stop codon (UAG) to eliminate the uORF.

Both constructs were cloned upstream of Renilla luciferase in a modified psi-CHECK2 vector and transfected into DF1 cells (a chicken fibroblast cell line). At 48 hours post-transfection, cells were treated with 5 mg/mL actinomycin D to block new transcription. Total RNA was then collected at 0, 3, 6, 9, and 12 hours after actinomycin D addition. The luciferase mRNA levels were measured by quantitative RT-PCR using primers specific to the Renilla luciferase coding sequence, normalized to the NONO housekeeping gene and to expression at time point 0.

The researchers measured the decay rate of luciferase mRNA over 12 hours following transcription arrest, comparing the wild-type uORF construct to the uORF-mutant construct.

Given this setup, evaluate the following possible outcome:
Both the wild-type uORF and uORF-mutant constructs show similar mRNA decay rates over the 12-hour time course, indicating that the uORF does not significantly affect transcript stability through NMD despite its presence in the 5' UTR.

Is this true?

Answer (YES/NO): YES